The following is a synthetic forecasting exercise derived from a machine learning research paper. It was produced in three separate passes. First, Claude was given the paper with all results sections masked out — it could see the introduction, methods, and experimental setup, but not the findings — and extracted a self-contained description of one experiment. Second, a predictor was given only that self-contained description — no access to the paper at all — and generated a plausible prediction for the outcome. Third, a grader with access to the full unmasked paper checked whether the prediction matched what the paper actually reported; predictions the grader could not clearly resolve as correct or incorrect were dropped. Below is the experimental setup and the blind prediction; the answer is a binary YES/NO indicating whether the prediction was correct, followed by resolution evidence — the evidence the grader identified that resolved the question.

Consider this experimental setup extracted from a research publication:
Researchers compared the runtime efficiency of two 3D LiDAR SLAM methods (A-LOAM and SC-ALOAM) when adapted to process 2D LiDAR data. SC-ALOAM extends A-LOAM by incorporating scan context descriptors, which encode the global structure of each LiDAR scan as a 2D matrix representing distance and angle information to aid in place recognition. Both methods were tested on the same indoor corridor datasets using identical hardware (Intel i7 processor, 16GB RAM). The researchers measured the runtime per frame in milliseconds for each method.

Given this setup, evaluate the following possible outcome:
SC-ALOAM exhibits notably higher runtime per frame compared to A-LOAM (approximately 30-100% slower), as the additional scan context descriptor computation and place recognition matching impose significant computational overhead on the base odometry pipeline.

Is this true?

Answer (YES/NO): NO